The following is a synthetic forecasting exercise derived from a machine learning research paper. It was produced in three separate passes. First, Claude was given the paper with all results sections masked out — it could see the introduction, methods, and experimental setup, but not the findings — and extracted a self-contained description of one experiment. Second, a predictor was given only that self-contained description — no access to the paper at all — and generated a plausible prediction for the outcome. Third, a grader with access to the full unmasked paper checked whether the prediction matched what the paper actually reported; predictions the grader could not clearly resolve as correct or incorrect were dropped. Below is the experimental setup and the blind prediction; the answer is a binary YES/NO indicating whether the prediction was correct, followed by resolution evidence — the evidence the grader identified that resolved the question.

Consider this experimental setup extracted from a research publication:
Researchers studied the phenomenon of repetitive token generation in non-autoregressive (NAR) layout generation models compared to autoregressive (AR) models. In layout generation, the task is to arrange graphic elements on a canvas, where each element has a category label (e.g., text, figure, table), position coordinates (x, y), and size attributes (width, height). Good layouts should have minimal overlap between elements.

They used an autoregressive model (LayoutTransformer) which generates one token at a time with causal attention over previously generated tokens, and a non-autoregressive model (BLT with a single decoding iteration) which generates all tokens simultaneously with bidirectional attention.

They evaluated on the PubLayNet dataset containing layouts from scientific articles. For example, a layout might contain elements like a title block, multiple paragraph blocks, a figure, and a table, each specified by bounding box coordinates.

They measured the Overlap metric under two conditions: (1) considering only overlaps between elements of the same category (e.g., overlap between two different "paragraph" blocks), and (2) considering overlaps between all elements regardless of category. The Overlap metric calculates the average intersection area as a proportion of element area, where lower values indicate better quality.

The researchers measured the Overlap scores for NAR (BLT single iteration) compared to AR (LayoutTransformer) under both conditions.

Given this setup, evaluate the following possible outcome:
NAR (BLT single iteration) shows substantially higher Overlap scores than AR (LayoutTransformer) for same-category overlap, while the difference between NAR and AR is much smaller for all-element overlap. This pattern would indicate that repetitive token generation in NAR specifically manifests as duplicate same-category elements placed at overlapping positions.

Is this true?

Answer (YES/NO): YES